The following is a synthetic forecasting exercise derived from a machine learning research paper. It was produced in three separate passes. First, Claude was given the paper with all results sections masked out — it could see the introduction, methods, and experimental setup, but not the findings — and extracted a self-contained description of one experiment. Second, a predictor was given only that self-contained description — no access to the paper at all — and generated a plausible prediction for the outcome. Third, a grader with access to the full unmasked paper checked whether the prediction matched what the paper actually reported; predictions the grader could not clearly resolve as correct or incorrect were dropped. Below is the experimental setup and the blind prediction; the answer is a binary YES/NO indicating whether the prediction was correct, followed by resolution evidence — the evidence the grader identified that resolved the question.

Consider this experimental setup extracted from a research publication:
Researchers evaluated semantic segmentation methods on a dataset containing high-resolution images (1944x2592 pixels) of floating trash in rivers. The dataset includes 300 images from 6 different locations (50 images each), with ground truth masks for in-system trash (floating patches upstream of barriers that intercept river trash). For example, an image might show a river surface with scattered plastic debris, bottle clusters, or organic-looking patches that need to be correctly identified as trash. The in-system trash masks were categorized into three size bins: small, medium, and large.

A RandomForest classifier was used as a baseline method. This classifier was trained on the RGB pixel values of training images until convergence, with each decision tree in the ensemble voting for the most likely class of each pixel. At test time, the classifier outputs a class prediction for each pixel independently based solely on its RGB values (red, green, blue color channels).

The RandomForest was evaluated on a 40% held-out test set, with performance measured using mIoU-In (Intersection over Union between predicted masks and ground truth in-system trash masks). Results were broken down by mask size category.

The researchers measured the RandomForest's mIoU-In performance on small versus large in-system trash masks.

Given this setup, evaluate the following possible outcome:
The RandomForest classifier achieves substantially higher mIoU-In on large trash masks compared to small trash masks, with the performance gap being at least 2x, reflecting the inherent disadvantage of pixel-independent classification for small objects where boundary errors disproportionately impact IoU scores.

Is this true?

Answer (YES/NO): NO